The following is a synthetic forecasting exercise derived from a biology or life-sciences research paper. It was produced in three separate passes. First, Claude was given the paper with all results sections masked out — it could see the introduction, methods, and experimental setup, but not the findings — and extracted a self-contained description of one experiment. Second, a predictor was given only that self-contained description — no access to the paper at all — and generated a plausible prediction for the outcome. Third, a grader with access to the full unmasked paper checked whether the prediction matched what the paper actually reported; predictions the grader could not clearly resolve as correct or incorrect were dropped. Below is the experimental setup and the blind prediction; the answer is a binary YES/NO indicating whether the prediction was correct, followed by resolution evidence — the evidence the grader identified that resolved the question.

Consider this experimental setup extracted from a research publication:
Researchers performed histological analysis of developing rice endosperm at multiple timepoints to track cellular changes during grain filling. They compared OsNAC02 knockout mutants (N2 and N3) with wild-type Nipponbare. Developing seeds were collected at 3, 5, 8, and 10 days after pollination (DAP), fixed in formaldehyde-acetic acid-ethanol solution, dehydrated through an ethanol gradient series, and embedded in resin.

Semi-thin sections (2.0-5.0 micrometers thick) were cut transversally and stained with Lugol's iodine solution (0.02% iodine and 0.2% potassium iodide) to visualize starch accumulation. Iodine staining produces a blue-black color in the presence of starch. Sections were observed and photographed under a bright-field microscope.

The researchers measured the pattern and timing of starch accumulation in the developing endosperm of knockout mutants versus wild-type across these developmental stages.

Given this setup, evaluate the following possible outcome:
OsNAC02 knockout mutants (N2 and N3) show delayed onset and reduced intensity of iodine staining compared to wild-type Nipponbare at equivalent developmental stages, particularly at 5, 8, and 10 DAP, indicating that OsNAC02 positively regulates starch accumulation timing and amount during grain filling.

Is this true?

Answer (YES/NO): NO